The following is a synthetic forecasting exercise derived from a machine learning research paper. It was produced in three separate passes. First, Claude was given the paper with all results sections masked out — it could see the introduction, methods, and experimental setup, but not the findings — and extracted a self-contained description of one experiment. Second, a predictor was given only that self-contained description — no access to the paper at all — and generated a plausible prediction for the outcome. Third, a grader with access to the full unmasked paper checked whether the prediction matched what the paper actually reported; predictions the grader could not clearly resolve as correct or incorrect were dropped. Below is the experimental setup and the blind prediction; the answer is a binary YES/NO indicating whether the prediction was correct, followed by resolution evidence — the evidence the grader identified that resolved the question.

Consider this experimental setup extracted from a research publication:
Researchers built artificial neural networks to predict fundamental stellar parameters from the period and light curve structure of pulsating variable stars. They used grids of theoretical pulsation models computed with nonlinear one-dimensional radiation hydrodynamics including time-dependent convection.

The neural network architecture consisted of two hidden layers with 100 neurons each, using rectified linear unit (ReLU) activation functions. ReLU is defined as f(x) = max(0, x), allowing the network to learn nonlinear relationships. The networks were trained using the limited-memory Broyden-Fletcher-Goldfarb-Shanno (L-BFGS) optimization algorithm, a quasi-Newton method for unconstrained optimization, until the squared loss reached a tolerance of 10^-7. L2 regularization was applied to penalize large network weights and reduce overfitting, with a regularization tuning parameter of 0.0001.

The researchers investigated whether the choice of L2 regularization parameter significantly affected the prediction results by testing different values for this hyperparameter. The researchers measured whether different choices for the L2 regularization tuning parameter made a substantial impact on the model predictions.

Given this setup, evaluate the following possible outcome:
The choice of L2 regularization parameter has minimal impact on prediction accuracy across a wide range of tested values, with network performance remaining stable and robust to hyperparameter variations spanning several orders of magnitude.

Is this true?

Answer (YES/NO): NO